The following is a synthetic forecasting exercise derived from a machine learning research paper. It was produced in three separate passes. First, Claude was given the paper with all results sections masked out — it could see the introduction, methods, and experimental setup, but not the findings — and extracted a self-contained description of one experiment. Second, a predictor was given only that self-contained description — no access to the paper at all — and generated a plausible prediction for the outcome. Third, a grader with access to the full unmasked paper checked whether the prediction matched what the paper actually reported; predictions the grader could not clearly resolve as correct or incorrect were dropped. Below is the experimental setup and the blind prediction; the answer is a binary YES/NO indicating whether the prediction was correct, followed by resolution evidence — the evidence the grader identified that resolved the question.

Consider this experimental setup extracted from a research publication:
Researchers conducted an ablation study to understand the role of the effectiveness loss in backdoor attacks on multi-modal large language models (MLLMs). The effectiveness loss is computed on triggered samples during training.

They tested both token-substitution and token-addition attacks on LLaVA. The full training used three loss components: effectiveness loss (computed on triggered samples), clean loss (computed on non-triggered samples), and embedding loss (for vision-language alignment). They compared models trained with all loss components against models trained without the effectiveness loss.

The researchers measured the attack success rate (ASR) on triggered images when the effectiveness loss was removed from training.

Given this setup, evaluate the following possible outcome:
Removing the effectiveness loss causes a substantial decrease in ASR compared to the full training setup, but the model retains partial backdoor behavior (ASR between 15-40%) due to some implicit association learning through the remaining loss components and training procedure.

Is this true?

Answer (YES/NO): NO